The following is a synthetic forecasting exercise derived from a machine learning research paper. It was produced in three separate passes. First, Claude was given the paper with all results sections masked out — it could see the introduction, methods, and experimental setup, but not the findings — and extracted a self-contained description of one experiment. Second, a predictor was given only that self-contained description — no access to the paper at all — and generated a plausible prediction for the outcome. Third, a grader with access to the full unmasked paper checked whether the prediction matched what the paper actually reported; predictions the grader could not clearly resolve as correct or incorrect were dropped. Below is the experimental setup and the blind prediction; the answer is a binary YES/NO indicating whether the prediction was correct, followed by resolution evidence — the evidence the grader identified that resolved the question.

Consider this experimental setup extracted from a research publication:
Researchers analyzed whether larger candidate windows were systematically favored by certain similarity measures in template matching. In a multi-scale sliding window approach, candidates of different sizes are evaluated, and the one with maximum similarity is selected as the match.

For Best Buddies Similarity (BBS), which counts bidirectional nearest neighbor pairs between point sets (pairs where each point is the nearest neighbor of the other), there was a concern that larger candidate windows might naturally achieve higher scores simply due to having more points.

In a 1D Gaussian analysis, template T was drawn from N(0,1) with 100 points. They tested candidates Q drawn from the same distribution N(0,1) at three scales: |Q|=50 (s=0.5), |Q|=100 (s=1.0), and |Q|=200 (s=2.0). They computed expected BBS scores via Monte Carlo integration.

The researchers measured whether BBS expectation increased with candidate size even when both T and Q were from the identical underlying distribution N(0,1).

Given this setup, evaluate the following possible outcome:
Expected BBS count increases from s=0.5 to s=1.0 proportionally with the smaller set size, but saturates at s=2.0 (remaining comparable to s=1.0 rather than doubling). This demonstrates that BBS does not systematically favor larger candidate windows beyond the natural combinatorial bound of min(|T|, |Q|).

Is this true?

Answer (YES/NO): NO